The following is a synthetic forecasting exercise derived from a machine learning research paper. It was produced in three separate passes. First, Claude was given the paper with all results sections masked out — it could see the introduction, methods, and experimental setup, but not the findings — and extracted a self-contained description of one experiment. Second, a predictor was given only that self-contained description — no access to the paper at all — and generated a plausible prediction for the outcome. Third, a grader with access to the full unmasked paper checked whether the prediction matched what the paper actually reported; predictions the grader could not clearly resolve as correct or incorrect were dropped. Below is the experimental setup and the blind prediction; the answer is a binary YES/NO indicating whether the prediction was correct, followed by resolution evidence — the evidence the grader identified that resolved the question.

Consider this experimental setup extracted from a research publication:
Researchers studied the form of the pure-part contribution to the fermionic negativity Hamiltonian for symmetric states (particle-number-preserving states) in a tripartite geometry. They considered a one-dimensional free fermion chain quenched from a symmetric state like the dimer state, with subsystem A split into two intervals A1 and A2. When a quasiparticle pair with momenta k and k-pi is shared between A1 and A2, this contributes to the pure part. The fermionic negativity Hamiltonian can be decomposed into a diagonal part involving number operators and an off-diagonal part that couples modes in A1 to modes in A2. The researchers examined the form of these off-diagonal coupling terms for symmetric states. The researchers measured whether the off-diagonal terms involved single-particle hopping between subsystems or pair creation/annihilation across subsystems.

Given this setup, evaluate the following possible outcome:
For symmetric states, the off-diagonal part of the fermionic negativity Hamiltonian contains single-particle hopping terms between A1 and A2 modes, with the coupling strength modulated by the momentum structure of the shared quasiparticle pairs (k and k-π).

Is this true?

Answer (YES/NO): NO